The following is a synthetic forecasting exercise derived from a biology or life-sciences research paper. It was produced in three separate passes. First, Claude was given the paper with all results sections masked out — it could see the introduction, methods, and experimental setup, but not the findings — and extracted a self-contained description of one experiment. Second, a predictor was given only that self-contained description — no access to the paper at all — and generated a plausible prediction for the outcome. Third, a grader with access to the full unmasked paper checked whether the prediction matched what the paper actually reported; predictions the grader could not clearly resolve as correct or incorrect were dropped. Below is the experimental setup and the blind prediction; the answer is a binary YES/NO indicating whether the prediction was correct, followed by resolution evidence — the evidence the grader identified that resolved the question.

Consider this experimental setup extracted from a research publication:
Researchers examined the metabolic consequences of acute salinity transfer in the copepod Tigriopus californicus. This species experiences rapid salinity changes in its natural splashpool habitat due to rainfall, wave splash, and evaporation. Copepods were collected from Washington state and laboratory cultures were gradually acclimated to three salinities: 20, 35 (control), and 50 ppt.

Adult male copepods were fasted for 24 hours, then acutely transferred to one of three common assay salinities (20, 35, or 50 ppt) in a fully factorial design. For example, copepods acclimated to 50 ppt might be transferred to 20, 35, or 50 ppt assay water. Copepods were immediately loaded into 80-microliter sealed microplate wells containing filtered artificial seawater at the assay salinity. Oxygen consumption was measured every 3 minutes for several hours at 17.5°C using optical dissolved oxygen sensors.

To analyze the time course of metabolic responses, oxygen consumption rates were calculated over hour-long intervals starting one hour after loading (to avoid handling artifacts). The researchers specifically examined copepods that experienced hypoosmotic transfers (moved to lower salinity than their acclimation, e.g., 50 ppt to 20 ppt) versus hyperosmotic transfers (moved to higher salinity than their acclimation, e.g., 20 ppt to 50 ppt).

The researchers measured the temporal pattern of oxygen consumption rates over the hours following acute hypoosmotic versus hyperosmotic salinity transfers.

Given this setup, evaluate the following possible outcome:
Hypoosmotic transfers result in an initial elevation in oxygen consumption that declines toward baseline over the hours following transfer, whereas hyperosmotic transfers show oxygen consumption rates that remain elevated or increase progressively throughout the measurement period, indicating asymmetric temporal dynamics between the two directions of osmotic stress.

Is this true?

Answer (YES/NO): NO